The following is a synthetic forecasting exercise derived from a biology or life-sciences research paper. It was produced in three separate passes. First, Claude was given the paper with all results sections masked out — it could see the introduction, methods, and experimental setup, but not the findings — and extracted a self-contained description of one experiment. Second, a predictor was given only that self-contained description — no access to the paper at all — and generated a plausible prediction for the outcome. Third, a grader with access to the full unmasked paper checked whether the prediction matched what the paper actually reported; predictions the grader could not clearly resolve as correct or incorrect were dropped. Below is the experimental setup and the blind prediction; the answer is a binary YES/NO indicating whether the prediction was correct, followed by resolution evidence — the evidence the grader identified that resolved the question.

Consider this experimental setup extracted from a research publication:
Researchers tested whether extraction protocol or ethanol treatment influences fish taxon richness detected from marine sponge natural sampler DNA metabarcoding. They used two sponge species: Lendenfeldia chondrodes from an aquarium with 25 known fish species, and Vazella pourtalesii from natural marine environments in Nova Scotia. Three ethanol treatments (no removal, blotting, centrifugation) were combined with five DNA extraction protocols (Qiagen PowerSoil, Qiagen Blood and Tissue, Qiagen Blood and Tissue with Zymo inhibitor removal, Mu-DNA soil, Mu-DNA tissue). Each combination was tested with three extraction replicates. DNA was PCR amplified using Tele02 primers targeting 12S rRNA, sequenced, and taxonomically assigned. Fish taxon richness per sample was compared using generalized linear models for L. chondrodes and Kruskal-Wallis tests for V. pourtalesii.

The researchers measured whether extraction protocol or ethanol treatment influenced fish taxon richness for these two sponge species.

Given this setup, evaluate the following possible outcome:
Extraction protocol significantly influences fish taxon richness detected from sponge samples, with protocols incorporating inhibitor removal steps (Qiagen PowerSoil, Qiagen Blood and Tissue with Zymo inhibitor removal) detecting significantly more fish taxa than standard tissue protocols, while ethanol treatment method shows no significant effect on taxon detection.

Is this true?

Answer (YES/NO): NO